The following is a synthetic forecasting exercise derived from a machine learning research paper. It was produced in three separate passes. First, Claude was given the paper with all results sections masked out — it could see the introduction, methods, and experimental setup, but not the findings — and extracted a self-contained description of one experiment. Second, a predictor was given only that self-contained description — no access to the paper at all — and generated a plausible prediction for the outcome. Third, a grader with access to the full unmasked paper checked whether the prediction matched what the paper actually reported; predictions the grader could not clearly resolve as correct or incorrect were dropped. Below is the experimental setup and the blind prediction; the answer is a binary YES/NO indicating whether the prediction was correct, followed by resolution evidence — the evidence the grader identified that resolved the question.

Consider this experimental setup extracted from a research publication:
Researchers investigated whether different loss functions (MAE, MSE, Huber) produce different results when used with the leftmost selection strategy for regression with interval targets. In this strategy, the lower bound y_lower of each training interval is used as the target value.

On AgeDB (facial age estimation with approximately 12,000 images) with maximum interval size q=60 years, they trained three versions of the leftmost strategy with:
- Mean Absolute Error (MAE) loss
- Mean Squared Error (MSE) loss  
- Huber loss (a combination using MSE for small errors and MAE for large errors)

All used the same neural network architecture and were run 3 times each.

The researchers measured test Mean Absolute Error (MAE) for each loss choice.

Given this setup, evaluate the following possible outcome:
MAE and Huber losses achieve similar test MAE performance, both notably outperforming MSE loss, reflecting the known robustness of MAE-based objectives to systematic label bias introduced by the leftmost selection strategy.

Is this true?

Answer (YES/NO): NO